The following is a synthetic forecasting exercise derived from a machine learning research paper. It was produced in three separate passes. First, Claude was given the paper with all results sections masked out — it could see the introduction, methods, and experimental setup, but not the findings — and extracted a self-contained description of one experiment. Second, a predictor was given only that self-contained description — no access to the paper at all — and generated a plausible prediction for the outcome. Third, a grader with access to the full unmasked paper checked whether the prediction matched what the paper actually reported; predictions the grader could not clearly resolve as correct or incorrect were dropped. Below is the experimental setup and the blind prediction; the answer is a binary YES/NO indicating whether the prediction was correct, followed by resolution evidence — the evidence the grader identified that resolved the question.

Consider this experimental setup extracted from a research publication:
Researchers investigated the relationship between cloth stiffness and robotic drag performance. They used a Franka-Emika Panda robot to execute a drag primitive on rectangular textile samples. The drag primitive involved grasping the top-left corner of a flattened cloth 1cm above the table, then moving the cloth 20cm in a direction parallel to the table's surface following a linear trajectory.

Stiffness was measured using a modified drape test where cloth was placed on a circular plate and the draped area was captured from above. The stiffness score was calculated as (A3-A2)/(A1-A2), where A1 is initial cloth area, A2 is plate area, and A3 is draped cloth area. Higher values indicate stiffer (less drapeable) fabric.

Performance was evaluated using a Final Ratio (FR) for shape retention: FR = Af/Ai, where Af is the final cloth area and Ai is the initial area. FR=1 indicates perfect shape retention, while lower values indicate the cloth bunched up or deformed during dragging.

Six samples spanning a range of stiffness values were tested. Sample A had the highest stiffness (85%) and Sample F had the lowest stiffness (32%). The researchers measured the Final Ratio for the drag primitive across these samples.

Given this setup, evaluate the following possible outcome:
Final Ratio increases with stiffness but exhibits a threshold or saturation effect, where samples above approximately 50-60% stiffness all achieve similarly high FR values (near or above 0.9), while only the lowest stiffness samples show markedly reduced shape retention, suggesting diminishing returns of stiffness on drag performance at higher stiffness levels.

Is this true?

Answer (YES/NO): NO